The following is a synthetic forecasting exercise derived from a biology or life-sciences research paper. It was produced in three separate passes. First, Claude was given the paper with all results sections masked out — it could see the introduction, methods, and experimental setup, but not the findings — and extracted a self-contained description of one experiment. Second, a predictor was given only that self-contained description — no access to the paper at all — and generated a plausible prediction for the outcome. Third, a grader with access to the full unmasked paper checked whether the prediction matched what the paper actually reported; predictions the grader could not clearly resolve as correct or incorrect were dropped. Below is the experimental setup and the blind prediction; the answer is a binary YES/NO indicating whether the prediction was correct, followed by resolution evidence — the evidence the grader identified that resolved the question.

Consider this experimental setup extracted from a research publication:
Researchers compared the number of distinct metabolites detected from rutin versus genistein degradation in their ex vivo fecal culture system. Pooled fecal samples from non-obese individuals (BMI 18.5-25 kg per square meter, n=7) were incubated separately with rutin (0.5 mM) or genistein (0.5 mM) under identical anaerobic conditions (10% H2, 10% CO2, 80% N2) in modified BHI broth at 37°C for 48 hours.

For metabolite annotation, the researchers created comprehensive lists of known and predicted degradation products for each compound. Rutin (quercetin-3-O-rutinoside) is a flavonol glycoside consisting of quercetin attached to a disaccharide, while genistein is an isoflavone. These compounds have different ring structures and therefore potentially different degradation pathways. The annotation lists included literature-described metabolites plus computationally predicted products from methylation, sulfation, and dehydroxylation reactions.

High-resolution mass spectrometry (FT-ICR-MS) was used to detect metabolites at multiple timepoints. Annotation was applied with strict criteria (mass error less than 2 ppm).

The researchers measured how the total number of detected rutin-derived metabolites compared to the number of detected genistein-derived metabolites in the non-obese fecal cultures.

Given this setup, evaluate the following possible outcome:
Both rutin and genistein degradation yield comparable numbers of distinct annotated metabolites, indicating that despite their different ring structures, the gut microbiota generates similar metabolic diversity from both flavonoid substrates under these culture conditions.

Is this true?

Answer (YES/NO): NO